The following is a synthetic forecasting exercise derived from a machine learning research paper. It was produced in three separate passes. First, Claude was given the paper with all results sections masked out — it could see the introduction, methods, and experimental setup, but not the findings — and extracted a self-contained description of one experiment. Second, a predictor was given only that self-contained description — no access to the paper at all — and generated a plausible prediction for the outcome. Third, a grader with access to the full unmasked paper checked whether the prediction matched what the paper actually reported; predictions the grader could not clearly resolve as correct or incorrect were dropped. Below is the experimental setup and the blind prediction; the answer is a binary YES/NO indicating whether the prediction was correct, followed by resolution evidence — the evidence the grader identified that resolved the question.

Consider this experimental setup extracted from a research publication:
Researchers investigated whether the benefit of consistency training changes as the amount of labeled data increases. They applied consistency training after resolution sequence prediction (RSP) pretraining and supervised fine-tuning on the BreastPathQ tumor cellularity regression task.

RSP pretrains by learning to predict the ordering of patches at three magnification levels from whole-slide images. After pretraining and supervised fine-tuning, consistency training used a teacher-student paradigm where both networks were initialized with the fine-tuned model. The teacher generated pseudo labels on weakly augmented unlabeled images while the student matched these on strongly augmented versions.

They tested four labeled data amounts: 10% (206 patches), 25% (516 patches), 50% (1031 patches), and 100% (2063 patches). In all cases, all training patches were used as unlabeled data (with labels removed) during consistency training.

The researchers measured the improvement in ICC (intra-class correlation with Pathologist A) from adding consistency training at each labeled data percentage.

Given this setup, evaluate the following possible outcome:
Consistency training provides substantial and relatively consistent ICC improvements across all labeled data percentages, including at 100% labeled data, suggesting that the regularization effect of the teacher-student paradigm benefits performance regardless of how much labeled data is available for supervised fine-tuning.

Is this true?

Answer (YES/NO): NO